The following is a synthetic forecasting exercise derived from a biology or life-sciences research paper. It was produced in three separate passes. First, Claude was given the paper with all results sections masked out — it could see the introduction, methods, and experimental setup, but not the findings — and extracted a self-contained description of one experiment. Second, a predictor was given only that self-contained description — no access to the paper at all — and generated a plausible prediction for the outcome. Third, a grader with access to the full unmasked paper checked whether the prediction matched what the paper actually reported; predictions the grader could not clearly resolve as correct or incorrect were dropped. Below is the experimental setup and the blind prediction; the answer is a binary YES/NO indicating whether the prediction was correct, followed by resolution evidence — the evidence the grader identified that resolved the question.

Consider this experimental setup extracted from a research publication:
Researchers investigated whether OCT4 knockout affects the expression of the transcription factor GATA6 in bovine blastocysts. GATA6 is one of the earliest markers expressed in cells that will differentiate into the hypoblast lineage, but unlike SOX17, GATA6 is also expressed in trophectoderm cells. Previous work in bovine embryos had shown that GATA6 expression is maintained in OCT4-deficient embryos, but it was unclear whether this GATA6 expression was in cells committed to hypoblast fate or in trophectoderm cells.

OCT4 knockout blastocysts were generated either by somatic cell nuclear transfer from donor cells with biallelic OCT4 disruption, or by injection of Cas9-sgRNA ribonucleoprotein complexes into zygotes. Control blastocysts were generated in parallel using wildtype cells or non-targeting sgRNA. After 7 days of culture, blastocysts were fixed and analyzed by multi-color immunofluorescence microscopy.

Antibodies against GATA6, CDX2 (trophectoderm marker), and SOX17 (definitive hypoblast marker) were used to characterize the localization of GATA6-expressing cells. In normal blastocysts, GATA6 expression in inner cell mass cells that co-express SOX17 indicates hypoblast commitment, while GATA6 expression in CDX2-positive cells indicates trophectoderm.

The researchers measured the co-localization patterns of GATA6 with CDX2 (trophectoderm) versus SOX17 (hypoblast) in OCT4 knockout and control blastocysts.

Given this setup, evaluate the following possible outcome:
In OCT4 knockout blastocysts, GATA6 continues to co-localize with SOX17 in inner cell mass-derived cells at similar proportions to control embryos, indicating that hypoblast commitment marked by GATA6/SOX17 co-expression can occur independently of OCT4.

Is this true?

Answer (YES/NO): NO